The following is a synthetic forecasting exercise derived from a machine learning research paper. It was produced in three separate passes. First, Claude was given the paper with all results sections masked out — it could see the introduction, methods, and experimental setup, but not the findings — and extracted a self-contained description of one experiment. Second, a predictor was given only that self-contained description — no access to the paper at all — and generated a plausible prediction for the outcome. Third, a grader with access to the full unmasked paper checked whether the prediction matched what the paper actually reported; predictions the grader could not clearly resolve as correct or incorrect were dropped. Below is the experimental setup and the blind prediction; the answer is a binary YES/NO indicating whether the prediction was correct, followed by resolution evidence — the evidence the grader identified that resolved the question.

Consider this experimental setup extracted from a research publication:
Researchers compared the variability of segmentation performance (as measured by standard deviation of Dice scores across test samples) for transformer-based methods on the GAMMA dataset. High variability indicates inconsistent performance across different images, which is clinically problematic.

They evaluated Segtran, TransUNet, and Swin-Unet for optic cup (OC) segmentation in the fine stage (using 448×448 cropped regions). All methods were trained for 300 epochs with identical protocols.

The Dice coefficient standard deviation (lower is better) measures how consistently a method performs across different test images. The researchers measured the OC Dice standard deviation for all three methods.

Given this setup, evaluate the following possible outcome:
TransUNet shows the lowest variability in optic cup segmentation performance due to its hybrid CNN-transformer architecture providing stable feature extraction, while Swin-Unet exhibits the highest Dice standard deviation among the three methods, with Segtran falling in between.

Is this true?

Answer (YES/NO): NO